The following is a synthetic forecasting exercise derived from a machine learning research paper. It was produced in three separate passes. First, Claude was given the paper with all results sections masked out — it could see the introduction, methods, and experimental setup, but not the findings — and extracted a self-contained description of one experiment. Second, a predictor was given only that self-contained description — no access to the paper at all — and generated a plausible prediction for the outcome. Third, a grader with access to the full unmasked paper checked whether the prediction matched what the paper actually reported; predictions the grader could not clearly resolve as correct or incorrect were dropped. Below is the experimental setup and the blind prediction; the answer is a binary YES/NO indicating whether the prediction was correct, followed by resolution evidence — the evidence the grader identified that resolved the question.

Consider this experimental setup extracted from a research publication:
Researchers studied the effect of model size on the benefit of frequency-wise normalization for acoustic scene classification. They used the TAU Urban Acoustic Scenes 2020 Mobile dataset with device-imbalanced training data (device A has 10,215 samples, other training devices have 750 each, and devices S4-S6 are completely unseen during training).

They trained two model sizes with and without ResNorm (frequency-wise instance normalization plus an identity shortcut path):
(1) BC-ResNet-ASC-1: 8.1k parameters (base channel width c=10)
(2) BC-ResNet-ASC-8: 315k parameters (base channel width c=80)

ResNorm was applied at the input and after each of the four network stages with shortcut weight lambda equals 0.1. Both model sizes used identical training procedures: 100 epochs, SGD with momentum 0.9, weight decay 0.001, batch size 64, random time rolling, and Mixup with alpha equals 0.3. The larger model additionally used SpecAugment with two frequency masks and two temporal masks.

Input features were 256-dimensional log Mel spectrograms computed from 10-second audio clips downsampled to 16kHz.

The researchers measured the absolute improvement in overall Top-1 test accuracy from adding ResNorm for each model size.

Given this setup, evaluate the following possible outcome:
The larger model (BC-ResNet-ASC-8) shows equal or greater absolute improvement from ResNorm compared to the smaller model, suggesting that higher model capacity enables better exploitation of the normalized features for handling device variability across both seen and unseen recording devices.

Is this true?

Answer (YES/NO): NO